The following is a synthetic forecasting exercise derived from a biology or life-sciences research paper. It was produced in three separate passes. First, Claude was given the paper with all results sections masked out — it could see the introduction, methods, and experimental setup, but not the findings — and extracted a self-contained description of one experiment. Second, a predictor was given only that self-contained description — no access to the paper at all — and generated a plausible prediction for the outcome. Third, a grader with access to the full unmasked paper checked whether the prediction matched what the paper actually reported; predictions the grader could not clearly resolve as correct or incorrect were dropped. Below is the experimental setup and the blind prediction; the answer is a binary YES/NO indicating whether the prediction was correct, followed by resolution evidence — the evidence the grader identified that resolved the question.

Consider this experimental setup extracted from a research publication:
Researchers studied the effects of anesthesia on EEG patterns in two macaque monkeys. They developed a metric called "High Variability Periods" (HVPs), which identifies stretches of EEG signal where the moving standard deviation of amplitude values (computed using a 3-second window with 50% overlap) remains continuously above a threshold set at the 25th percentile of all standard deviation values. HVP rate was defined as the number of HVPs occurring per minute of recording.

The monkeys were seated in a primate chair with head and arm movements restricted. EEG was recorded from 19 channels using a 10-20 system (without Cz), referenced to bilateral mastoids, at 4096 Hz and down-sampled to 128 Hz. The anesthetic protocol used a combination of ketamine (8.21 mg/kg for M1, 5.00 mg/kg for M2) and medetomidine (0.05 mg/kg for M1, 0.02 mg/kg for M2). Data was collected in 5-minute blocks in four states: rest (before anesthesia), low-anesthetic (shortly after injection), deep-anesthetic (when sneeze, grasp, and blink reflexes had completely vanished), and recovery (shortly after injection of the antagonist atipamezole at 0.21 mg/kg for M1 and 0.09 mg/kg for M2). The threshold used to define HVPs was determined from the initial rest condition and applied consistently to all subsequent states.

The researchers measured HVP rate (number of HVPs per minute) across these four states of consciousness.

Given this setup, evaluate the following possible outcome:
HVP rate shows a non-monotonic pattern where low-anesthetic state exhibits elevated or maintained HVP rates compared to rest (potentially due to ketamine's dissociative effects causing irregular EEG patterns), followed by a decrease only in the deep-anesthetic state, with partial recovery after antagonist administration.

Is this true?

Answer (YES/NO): NO